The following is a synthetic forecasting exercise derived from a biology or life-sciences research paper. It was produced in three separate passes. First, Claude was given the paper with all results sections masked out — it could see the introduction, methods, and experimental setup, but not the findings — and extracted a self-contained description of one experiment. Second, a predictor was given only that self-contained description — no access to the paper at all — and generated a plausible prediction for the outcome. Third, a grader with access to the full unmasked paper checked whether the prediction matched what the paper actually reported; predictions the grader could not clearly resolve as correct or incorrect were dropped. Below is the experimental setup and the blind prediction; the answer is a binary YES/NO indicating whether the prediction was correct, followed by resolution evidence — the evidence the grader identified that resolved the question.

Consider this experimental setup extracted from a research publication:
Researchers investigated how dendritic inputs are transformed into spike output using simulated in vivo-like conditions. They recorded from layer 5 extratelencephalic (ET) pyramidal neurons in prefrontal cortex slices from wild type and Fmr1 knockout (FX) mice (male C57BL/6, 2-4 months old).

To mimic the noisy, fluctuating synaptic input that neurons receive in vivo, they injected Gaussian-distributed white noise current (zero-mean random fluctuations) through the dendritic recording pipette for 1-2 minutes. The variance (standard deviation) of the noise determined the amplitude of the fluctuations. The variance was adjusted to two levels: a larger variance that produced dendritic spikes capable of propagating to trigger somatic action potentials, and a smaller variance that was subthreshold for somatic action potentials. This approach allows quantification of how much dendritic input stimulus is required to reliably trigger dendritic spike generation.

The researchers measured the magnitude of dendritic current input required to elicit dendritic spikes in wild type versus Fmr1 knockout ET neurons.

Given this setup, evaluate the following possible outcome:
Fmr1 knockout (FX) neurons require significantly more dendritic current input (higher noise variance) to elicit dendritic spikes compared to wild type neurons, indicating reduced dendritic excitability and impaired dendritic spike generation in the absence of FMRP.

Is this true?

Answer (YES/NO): YES